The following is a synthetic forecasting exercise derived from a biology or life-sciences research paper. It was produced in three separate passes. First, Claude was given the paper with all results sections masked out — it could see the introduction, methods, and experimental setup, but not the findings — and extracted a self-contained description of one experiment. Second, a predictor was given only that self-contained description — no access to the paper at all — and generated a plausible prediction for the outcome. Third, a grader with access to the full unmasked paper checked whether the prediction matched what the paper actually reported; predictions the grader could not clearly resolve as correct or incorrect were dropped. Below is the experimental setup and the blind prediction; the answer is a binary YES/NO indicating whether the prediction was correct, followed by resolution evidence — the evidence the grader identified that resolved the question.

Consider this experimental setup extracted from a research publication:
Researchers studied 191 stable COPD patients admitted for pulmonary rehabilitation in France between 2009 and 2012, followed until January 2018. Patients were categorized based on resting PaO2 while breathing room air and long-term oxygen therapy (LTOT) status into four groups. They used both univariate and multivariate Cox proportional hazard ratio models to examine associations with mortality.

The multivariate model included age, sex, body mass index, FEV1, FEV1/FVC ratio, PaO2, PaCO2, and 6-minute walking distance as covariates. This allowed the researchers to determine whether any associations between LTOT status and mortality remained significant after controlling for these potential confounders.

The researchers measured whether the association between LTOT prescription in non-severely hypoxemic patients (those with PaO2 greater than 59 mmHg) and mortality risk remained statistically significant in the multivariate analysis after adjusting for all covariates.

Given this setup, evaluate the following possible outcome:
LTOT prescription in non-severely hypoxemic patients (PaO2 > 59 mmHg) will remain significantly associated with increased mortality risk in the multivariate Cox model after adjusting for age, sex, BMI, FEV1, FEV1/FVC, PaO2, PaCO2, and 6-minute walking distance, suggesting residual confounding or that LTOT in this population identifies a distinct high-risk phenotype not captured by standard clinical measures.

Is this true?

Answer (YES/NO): YES